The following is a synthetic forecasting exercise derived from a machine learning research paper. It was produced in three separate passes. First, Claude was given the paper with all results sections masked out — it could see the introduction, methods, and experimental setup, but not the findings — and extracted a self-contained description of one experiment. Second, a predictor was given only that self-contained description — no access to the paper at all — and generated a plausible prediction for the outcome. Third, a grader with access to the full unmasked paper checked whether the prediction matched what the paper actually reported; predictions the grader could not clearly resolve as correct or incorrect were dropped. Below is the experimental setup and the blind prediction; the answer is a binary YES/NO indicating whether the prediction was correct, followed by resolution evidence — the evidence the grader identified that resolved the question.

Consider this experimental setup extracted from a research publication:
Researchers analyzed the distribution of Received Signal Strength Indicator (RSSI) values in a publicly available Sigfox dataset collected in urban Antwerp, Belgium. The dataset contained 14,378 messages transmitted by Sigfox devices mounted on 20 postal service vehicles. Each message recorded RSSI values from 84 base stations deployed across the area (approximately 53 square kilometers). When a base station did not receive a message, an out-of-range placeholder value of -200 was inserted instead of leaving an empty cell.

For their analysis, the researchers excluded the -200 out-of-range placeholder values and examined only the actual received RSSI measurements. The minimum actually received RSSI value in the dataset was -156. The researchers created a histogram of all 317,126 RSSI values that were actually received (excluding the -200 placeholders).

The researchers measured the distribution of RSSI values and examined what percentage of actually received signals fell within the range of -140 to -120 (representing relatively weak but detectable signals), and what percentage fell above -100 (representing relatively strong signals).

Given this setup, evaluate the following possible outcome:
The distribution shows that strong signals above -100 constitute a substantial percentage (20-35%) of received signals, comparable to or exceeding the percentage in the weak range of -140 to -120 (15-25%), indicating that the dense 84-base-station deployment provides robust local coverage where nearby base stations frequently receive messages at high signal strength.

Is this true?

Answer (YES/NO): NO